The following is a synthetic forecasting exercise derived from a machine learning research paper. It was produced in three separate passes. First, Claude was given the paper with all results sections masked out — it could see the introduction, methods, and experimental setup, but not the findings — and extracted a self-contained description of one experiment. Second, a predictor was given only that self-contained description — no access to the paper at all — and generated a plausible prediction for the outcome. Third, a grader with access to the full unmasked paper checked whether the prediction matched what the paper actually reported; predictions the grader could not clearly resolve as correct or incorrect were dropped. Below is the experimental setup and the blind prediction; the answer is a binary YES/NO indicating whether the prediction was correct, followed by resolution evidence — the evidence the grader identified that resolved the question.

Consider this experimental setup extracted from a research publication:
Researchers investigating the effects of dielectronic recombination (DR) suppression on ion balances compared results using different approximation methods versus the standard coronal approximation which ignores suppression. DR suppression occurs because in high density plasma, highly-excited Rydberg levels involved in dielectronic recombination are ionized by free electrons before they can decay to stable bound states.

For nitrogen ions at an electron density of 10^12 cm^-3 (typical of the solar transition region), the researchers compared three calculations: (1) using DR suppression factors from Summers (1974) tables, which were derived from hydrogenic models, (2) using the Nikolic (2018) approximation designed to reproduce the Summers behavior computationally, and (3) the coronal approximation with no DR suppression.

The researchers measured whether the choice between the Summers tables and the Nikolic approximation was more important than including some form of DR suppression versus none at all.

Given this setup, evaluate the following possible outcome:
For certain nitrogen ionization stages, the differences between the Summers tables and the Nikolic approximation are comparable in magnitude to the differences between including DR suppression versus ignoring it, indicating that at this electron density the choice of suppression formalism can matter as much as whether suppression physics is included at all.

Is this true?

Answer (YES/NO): NO